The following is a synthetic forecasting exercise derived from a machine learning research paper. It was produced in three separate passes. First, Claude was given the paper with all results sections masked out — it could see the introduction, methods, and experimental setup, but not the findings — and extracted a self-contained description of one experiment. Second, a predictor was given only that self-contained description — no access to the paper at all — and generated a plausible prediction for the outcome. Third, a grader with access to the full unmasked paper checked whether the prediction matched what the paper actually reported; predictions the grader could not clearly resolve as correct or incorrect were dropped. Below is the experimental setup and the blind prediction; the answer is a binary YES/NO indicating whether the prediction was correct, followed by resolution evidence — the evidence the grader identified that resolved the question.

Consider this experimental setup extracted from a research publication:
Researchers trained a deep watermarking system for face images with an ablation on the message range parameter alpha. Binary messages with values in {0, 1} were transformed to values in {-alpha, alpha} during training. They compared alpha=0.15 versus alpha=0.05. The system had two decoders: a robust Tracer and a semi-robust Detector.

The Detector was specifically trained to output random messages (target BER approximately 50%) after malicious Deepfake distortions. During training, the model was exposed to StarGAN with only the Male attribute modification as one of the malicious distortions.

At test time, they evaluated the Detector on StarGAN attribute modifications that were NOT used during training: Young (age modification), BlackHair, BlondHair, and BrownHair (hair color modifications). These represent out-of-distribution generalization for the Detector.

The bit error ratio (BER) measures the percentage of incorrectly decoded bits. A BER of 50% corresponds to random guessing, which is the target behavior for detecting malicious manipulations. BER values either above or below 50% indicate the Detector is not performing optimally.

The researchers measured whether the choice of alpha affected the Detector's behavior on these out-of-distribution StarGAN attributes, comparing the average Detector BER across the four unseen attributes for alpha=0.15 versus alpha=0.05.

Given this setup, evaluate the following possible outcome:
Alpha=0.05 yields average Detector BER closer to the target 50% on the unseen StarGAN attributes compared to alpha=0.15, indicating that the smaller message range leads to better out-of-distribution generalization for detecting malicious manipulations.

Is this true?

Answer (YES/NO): YES